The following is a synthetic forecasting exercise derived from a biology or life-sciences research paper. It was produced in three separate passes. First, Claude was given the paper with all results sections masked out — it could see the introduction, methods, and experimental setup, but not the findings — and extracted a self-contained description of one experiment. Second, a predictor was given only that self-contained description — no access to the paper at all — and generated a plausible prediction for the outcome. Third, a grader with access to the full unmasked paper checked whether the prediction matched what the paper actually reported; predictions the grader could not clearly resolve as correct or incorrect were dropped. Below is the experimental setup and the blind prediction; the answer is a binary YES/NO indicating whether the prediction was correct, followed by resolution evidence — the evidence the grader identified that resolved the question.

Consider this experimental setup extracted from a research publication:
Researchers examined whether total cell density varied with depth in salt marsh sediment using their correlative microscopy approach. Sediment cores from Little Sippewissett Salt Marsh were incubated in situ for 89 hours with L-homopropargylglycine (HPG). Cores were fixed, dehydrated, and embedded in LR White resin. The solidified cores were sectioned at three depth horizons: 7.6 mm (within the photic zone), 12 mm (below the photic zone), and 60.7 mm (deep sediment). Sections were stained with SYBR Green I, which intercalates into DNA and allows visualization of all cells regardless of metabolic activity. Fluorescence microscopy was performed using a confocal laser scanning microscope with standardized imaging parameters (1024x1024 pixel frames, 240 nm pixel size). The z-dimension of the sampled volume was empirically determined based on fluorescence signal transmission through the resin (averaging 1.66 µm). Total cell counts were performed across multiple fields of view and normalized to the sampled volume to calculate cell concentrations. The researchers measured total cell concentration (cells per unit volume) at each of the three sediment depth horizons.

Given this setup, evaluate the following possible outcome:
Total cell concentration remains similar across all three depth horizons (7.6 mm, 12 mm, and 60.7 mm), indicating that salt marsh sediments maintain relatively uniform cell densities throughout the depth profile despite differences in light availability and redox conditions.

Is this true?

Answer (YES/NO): NO